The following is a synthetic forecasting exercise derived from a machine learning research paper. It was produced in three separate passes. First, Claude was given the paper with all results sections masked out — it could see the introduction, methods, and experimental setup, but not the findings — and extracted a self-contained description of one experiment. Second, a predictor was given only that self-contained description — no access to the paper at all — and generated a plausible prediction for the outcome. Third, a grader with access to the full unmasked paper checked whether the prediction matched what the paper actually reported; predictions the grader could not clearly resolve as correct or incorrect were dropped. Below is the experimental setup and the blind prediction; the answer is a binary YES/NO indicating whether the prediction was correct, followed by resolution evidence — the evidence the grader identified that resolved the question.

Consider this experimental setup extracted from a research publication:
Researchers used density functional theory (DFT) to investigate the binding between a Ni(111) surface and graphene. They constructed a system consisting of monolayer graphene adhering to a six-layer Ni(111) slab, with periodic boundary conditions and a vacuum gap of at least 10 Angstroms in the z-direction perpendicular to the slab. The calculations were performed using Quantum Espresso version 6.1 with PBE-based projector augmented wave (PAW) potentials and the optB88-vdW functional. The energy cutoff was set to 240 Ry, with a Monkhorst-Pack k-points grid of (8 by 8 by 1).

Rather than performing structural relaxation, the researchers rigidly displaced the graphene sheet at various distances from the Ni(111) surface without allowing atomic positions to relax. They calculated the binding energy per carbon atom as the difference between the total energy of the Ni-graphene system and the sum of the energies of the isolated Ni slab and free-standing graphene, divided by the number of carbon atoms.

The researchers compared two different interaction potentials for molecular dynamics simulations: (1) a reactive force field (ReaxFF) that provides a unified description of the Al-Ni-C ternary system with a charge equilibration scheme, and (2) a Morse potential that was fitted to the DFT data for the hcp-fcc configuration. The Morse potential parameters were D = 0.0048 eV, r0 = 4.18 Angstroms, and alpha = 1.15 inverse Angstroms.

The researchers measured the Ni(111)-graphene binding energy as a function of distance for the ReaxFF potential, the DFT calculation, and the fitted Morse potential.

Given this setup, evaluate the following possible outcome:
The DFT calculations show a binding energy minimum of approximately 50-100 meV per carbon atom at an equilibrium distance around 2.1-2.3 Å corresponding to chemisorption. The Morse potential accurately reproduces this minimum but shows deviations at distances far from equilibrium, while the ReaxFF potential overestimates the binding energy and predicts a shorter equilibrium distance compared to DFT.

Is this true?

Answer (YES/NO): NO